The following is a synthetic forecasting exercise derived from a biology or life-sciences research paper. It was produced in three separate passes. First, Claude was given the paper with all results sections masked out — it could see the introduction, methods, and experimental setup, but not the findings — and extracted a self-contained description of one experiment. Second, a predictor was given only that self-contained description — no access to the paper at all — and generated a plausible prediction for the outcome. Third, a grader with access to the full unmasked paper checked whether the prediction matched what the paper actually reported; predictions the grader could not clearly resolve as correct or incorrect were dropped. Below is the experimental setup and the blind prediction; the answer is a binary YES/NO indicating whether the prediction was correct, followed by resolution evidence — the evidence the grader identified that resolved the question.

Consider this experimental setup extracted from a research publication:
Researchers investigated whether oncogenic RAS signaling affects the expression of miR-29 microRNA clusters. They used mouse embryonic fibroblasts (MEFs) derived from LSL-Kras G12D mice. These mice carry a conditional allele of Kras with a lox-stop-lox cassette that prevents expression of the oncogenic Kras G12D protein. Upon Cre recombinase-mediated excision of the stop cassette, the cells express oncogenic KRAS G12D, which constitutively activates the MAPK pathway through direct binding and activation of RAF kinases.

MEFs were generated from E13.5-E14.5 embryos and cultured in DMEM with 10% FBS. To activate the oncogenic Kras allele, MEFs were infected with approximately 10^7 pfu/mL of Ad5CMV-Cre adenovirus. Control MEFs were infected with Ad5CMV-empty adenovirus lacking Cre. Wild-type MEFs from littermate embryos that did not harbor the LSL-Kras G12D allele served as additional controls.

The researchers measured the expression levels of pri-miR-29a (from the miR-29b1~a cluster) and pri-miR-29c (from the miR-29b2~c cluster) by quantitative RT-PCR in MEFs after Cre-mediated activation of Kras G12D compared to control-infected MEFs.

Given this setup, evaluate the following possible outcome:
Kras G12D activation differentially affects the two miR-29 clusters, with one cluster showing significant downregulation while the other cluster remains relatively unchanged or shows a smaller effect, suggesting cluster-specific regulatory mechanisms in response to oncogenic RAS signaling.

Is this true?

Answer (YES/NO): NO